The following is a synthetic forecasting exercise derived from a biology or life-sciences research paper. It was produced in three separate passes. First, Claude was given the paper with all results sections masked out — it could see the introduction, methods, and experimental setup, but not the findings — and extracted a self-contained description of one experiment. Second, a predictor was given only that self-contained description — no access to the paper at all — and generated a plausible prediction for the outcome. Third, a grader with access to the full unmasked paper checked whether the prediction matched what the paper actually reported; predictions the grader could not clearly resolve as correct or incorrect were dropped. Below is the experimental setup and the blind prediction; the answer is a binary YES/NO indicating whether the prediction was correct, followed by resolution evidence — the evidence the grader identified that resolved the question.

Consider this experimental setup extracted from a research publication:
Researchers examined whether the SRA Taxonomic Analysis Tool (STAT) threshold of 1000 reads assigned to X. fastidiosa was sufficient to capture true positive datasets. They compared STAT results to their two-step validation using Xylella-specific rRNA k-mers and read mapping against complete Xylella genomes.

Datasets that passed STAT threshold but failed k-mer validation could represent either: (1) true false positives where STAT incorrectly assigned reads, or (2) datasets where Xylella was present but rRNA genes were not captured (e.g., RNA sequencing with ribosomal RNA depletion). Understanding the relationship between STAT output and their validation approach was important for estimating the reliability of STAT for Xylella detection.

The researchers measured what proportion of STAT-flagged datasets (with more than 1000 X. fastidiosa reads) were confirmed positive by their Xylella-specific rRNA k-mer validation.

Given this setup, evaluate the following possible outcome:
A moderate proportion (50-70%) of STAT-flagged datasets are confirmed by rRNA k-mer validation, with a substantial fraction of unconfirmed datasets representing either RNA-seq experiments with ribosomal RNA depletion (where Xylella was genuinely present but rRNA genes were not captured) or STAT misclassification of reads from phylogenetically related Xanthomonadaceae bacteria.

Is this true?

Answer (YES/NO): NO